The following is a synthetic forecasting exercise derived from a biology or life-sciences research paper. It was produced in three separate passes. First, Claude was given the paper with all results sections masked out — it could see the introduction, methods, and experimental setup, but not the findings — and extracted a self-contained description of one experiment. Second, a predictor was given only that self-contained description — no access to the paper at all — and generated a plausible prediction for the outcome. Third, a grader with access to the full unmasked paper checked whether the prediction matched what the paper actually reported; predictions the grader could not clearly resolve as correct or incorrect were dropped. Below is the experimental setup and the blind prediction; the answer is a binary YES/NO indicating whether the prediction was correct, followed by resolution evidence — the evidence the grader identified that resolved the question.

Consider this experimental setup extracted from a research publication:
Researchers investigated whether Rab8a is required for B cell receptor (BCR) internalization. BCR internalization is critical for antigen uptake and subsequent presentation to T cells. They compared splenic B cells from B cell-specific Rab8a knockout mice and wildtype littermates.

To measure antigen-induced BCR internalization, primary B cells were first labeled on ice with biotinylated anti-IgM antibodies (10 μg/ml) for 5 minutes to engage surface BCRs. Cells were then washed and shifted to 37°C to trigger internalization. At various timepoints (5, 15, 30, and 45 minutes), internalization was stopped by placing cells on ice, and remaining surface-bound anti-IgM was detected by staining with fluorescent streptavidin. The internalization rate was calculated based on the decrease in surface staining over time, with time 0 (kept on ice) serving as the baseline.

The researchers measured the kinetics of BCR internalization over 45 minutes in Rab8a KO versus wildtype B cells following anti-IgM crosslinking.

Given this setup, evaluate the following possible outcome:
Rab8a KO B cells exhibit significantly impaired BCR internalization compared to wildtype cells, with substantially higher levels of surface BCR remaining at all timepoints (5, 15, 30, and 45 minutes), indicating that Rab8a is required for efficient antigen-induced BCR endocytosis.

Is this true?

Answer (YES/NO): NO